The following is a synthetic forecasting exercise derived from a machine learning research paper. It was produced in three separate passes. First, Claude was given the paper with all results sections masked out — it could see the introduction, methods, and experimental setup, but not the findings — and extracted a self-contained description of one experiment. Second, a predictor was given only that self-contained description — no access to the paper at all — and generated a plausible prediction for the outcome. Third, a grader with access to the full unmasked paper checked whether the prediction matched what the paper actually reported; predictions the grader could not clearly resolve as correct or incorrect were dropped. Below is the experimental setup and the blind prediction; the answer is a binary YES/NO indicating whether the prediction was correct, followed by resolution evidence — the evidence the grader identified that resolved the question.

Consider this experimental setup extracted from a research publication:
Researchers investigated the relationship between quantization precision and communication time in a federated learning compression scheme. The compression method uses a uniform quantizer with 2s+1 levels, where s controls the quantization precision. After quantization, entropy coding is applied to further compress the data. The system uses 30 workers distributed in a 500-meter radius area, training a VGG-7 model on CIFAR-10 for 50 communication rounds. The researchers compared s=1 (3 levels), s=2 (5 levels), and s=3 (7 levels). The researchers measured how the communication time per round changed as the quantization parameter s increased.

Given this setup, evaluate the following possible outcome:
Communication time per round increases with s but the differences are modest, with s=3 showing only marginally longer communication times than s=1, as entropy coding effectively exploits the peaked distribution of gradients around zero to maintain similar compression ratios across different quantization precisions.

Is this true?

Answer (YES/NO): NO